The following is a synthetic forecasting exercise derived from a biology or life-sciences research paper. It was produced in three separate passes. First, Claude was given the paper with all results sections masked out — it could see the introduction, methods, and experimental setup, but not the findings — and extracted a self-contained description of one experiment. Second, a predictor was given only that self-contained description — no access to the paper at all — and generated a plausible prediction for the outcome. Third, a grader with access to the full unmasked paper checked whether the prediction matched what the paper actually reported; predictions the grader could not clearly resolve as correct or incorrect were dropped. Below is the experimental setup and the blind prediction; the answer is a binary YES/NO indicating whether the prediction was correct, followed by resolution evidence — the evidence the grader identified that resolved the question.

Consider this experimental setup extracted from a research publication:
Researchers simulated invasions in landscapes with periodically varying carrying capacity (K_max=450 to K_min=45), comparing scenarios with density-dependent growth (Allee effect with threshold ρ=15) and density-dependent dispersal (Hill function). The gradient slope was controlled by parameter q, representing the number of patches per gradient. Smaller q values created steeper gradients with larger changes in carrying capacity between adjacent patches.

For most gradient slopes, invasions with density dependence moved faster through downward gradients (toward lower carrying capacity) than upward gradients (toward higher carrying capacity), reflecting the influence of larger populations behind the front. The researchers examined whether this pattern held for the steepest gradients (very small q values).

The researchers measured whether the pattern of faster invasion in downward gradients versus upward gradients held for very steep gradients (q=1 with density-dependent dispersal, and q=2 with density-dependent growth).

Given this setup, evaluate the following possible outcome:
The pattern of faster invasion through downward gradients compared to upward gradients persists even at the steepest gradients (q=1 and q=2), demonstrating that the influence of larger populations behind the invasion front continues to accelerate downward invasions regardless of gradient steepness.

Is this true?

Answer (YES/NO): NO